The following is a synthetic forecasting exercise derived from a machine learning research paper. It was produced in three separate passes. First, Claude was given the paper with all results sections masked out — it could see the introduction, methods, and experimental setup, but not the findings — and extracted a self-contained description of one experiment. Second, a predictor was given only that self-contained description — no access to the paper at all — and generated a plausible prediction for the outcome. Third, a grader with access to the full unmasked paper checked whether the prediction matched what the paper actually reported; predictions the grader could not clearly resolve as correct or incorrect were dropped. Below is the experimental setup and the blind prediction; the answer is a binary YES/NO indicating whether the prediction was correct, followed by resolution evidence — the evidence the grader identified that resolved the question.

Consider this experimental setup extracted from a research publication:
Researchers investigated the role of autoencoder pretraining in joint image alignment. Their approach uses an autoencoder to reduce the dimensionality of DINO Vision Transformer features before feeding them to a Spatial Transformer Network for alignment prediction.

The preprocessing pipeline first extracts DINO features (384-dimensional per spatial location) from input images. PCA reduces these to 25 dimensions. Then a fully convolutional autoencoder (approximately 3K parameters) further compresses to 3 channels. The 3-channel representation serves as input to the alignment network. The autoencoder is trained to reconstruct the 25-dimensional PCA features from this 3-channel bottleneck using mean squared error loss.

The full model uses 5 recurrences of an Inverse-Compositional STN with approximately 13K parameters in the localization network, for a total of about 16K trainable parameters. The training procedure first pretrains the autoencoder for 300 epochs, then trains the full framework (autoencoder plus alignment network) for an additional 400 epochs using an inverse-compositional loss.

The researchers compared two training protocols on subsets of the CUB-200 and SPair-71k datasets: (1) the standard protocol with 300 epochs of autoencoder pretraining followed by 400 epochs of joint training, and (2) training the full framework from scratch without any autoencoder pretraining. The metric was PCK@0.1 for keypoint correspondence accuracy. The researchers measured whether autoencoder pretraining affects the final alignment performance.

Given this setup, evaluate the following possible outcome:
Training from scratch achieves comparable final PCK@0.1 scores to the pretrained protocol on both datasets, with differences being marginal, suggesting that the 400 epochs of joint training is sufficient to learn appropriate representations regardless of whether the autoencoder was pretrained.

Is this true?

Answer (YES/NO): NO